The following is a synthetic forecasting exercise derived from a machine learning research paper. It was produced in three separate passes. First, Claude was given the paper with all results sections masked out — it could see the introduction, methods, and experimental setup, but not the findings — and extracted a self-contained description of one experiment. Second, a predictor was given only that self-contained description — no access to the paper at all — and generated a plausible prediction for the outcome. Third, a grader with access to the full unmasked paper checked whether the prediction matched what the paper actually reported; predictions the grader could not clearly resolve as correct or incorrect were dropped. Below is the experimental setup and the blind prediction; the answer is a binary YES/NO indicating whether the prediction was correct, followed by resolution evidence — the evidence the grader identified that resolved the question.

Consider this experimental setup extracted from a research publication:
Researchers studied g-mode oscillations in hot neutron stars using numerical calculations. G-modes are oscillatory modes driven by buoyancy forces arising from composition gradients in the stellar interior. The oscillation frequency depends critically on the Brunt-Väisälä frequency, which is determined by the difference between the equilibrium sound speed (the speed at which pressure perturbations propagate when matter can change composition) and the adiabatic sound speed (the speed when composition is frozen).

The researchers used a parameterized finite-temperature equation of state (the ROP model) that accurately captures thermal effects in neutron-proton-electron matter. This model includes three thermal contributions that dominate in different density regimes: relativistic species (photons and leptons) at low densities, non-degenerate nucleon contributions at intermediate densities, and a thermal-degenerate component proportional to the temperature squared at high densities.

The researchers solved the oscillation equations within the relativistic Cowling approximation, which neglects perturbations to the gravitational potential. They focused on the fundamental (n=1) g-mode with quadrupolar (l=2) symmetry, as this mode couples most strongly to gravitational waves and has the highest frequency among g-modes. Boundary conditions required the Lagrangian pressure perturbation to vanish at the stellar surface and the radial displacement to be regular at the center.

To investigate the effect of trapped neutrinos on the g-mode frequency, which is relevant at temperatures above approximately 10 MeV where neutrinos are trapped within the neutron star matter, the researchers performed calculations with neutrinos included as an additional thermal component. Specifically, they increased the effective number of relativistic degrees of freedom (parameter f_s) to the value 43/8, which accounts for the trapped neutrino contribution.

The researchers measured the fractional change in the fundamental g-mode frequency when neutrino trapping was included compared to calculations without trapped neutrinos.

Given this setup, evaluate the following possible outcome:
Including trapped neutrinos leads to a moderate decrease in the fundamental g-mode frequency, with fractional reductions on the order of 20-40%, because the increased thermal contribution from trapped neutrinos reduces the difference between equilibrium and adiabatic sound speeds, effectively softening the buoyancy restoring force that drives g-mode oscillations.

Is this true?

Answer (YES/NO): NO